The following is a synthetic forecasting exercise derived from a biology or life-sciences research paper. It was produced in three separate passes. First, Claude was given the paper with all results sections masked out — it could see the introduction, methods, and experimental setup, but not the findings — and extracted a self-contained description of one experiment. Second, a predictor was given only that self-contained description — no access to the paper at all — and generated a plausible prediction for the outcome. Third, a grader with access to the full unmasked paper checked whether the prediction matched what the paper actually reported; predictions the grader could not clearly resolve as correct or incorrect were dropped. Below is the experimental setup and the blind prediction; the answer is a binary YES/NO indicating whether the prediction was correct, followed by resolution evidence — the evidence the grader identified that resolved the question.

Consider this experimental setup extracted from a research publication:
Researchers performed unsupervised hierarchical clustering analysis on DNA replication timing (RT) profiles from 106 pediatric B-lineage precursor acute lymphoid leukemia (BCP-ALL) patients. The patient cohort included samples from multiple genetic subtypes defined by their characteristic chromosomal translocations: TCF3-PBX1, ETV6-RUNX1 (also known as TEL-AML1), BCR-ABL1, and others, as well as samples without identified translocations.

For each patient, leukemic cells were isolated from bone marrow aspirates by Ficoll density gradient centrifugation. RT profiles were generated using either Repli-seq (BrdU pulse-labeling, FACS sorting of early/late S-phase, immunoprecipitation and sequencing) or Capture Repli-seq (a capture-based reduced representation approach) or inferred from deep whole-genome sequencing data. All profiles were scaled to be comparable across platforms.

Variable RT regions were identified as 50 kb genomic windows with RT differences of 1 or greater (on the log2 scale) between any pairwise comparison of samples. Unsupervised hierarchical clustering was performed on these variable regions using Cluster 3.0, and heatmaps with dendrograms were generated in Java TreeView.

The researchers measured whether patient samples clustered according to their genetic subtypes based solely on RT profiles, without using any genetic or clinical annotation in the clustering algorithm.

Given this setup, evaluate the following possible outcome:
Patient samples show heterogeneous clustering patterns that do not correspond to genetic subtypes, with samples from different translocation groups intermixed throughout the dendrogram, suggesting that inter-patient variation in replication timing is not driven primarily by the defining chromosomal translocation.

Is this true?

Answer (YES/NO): NO